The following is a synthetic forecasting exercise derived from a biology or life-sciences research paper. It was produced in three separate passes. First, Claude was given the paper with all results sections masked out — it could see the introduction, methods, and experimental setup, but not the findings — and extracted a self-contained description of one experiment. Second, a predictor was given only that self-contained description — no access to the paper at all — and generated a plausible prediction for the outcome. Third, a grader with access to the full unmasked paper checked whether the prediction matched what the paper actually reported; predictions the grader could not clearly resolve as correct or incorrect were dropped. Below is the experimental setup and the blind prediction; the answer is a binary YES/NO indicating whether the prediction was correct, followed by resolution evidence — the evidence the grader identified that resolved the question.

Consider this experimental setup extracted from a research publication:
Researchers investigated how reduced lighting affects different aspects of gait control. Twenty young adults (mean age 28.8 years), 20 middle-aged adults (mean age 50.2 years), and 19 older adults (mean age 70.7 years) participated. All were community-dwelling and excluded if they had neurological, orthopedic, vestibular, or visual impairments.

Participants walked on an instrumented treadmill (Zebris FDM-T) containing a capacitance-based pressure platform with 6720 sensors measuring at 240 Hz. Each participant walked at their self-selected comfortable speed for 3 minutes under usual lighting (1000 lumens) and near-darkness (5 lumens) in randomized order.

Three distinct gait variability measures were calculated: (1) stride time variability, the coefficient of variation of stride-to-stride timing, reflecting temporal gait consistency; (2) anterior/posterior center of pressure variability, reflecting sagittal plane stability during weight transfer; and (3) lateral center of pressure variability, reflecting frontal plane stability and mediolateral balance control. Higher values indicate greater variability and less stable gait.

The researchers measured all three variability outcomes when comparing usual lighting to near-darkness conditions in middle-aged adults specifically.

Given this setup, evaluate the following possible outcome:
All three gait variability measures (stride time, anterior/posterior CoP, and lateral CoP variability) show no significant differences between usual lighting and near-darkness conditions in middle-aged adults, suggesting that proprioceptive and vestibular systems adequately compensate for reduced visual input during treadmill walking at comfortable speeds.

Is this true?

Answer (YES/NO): NO